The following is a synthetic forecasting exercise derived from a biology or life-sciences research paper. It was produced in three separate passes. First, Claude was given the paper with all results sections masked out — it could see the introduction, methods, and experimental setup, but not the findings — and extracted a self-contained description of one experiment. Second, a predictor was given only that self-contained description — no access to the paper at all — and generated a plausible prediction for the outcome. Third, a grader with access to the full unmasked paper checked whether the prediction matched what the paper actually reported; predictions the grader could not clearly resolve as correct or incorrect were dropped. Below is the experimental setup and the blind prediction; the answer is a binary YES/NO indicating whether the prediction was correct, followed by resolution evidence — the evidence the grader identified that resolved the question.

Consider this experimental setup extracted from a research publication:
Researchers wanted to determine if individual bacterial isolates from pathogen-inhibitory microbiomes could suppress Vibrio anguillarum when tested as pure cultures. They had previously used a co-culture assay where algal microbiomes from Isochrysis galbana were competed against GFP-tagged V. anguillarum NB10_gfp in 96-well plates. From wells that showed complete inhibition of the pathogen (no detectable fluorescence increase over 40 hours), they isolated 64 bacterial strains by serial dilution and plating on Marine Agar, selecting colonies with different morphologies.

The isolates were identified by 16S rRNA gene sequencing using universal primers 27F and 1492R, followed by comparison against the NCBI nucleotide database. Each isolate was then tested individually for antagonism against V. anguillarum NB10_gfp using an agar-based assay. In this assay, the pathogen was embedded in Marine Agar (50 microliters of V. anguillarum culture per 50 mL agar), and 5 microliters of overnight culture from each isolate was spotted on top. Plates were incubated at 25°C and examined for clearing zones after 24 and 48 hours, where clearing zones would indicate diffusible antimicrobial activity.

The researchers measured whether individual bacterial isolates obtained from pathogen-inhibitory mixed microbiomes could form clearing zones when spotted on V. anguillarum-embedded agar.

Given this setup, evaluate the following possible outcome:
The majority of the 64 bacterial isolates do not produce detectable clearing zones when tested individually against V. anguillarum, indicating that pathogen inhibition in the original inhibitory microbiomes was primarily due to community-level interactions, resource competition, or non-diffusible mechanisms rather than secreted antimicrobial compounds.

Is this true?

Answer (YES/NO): YES